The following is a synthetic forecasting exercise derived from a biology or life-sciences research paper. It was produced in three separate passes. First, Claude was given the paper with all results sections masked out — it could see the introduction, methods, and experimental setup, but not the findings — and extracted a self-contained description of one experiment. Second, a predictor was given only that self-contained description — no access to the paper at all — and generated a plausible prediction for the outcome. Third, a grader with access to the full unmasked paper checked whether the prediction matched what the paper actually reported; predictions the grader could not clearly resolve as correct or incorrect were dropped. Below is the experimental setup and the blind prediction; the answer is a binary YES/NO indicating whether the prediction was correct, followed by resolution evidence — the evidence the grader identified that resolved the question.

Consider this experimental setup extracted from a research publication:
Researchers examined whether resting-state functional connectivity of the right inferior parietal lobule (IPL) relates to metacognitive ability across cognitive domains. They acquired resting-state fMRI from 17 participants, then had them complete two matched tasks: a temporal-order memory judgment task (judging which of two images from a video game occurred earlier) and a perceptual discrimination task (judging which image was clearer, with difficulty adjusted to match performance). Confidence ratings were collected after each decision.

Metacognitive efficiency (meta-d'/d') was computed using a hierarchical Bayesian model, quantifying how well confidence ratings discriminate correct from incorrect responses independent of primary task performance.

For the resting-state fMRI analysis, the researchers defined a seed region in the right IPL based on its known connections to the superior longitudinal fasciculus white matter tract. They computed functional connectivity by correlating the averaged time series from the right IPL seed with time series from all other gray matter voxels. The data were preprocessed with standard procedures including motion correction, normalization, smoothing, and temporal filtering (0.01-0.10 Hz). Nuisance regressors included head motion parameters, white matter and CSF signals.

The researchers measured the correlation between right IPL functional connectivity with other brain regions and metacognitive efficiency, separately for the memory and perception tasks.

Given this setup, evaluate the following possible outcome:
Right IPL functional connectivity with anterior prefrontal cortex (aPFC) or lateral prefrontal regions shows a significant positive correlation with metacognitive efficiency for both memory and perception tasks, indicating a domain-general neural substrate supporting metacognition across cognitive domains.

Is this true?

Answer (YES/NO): NO